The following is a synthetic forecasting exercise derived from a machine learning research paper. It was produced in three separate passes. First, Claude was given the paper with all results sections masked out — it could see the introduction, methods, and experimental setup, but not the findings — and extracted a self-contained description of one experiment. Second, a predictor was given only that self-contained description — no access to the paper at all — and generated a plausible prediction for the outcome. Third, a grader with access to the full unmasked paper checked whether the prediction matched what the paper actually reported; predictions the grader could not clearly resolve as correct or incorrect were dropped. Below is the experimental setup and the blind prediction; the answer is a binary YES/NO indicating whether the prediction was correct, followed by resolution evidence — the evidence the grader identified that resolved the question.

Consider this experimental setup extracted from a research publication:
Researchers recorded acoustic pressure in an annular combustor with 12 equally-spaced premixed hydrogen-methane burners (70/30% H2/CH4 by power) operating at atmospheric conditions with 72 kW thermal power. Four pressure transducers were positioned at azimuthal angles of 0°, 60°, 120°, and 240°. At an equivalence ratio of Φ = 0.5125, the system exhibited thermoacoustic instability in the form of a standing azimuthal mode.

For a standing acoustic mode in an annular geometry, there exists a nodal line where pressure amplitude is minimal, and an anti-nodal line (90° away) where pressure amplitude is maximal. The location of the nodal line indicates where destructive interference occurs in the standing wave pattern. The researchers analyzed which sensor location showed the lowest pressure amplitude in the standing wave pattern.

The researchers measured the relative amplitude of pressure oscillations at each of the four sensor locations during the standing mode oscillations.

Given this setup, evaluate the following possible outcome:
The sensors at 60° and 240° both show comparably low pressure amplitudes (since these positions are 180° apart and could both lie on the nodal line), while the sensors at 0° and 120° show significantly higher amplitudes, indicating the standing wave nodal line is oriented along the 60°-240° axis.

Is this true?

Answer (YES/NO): NO